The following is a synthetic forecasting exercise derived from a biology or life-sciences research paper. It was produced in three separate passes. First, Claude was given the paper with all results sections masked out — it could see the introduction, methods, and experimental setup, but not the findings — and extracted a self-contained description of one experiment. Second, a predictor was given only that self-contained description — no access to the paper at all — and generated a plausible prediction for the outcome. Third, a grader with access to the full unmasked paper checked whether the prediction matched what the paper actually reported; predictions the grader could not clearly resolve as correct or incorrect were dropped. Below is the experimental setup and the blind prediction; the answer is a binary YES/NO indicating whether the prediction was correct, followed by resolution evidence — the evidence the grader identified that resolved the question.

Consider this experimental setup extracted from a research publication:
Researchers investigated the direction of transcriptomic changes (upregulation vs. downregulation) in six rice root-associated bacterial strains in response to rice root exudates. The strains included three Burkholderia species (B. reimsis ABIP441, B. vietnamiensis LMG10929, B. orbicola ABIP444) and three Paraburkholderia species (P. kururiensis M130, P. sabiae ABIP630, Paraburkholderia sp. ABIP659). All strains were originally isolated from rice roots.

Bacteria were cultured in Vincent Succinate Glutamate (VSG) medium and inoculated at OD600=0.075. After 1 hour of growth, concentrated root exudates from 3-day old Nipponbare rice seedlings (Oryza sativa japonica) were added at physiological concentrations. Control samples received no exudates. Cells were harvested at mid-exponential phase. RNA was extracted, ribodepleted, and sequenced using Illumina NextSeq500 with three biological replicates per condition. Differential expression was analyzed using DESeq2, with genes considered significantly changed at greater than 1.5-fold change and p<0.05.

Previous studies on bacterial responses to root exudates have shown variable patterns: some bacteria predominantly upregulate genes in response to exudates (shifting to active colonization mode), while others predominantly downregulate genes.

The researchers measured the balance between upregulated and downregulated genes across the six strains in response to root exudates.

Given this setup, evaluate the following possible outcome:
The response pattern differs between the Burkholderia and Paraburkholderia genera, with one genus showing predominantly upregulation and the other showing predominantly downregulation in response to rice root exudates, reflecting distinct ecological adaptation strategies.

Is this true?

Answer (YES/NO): NO